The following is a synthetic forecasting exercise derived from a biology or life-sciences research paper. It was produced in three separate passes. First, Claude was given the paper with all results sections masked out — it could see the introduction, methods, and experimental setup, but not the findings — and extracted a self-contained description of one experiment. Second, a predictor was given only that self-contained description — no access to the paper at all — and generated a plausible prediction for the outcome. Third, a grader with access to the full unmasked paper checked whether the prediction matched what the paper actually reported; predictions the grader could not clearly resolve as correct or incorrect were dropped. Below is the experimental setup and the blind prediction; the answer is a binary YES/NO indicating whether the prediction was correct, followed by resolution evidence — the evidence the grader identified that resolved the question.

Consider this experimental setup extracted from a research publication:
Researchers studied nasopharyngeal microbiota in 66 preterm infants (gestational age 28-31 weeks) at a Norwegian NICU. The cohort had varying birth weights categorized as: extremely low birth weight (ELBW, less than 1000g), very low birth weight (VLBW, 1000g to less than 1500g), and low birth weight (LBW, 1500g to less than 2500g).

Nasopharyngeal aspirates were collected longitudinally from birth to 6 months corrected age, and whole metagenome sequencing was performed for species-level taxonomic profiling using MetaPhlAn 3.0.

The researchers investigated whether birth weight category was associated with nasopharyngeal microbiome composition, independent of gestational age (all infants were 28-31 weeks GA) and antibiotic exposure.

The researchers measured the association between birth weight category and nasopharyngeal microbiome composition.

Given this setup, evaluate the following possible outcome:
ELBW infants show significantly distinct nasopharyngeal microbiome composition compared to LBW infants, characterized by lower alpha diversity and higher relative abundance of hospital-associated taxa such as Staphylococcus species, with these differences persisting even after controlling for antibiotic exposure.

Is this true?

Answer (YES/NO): NO